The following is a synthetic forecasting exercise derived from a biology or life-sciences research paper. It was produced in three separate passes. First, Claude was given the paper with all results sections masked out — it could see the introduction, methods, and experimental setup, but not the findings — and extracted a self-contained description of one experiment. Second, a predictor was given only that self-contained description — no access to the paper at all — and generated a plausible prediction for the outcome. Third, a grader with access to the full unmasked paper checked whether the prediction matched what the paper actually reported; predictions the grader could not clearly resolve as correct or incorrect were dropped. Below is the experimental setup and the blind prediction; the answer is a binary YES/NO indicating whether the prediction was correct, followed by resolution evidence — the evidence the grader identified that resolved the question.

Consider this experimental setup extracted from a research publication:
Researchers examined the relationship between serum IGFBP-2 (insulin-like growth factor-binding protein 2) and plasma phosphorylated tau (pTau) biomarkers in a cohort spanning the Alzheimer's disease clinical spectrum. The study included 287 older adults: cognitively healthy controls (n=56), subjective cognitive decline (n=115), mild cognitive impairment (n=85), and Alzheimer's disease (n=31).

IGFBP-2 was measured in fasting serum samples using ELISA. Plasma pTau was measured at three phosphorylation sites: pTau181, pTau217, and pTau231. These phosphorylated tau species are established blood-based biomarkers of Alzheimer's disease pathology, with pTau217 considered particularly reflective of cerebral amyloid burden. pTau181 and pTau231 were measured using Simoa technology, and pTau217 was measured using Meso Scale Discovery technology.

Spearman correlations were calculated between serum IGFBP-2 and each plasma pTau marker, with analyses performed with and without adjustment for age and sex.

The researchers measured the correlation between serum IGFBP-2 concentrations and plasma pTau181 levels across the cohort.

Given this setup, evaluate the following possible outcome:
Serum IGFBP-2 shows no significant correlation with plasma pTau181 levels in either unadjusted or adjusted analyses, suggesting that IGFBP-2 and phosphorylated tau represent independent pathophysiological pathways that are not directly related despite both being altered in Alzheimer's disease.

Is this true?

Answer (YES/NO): NO